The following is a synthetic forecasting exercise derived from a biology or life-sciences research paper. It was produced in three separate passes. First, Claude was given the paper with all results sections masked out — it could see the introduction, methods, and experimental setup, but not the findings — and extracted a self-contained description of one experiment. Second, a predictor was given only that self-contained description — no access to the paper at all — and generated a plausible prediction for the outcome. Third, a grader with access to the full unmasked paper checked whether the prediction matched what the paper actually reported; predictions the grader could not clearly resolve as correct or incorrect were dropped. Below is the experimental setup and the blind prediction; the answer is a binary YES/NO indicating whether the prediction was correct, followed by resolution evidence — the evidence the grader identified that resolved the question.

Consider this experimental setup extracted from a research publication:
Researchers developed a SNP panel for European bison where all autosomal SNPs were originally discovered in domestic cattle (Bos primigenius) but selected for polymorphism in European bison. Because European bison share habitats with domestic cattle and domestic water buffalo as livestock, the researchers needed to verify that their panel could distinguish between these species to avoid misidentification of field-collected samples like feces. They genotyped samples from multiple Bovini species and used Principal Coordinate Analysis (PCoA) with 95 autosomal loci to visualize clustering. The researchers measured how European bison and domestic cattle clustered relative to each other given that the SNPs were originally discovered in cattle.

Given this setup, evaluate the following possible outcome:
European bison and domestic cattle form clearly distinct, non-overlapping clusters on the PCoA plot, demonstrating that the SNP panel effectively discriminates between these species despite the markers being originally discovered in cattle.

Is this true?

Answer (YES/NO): YES